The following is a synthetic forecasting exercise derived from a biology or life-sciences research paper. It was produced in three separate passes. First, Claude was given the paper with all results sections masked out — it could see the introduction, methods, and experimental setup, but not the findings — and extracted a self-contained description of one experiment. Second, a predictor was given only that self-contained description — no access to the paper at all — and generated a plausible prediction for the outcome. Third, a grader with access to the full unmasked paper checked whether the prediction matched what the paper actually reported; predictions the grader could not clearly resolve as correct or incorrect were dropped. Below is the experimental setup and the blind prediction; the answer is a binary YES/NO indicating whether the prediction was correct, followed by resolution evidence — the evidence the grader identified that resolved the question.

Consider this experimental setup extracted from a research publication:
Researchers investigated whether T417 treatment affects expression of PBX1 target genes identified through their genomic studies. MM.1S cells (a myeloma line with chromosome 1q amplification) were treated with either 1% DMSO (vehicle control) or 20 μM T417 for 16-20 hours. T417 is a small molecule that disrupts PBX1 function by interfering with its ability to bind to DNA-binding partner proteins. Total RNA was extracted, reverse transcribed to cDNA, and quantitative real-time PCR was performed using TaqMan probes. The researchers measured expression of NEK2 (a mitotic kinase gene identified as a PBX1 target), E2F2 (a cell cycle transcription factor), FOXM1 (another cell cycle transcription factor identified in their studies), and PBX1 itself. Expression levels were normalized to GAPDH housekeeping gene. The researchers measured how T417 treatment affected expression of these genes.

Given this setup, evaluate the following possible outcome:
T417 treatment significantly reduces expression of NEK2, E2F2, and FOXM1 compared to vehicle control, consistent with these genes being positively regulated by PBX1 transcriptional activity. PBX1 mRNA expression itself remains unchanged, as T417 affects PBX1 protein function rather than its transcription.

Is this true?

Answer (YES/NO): NO